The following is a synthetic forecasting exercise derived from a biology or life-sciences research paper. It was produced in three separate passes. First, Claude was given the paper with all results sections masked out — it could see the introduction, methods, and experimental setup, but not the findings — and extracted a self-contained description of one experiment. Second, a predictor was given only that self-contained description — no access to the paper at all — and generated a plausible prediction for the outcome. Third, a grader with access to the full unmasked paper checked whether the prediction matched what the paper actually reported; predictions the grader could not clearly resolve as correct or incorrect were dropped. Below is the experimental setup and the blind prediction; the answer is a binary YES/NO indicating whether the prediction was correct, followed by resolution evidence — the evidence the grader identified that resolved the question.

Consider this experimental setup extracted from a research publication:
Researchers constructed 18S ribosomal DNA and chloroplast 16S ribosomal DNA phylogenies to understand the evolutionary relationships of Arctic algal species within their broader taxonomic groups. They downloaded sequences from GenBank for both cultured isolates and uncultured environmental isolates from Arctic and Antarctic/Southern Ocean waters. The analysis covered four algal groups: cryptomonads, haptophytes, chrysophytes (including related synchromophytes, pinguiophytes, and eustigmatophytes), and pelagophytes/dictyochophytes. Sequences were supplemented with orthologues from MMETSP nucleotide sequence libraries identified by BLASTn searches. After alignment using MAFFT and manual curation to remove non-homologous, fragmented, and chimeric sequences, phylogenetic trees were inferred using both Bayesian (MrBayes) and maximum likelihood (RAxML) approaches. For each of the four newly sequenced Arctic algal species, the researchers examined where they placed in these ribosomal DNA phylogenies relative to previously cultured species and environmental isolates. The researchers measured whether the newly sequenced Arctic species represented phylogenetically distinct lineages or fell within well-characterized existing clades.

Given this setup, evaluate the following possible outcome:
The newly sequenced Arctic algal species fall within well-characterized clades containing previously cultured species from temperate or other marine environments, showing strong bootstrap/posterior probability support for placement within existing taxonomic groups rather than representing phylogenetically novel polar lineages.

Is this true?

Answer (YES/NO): NO